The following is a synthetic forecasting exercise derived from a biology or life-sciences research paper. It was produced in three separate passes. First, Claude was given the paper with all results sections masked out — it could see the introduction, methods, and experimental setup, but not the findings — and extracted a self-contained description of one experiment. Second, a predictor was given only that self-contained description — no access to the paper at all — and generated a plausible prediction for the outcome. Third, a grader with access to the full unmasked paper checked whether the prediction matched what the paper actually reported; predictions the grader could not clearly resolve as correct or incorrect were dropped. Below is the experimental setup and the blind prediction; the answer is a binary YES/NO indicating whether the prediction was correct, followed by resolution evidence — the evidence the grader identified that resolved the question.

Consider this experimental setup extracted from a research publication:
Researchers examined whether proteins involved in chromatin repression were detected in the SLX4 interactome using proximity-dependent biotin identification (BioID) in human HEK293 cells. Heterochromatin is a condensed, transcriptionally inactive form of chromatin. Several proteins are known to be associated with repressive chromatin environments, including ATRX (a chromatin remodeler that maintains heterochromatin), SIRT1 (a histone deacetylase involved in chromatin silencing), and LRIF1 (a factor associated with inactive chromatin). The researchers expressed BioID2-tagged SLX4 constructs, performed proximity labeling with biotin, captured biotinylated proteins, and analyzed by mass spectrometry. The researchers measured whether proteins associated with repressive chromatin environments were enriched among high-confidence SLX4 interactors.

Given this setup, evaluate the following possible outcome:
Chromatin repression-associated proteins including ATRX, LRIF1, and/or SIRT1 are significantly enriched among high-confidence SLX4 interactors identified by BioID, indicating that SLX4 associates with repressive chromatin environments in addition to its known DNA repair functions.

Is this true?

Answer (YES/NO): YES